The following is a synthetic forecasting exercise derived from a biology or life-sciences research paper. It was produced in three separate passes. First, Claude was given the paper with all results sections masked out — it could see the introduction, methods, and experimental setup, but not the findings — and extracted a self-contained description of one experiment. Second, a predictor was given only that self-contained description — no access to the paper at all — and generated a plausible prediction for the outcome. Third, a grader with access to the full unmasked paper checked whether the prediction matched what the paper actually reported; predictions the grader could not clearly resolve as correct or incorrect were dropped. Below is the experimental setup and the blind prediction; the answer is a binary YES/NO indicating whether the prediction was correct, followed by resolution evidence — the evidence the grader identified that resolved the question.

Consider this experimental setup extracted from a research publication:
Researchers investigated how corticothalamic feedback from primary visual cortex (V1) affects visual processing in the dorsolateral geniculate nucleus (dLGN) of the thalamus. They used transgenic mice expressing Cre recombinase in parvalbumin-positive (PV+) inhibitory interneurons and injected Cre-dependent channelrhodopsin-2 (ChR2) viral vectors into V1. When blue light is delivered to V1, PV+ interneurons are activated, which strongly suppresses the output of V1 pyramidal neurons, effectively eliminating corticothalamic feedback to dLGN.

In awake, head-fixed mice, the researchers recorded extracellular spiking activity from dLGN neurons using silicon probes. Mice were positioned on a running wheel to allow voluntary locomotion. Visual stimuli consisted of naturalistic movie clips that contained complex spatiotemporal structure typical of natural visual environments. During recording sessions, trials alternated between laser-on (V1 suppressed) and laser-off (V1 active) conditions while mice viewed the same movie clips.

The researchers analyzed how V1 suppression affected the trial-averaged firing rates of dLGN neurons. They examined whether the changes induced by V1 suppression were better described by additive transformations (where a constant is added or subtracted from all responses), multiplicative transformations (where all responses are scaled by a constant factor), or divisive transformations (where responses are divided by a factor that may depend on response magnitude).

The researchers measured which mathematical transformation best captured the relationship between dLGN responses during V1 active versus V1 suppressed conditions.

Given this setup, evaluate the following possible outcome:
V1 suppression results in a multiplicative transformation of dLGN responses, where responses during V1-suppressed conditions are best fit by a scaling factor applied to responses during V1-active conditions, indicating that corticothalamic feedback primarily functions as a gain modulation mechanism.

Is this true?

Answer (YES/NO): YES